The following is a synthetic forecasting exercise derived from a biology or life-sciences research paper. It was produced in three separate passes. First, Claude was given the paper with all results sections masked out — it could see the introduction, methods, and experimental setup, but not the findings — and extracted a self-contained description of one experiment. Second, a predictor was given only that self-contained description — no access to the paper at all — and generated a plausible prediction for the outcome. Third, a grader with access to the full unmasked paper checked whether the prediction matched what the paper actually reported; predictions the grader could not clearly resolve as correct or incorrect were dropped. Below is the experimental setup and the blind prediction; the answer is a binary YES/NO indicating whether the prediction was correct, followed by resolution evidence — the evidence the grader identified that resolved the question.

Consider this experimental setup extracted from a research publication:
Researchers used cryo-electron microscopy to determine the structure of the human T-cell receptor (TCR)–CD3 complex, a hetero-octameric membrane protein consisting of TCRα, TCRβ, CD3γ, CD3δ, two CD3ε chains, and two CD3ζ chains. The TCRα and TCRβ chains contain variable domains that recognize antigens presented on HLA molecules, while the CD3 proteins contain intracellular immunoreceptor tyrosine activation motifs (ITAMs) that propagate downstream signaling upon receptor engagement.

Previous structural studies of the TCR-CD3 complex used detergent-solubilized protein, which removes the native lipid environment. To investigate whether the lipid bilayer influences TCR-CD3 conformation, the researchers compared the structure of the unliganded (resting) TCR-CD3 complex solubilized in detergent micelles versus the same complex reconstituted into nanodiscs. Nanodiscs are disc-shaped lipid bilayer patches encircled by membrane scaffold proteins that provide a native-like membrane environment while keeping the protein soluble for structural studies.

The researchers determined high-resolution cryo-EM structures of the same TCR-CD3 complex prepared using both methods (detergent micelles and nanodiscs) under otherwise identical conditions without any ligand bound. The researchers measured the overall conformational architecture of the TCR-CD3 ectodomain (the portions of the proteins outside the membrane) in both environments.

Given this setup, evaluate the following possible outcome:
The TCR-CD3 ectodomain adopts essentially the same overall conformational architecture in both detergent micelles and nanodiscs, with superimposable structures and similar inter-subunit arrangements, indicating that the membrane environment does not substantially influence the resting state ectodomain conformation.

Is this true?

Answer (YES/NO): NO